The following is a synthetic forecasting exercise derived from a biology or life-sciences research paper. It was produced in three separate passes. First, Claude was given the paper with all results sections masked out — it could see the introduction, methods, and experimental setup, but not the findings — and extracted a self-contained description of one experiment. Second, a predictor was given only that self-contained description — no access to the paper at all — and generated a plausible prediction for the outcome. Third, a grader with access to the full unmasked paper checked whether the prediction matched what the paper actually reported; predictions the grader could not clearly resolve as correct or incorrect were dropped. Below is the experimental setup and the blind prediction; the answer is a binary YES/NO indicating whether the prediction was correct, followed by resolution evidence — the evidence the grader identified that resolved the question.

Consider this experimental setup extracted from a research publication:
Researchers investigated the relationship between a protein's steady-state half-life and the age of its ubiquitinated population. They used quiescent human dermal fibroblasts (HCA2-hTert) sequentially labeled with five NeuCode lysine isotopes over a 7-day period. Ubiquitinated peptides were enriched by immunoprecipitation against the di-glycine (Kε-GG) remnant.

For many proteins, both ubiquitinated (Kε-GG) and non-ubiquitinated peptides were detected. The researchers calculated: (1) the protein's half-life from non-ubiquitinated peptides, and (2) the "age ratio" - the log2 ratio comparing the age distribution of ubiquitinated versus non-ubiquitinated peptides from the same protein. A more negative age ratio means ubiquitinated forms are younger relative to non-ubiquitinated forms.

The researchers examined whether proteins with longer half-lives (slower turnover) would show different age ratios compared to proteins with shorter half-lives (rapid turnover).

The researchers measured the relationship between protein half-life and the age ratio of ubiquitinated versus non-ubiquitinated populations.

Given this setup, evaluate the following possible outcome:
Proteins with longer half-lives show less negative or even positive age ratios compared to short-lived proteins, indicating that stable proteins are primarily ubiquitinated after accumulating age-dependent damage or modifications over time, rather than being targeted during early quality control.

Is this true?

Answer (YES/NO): NO